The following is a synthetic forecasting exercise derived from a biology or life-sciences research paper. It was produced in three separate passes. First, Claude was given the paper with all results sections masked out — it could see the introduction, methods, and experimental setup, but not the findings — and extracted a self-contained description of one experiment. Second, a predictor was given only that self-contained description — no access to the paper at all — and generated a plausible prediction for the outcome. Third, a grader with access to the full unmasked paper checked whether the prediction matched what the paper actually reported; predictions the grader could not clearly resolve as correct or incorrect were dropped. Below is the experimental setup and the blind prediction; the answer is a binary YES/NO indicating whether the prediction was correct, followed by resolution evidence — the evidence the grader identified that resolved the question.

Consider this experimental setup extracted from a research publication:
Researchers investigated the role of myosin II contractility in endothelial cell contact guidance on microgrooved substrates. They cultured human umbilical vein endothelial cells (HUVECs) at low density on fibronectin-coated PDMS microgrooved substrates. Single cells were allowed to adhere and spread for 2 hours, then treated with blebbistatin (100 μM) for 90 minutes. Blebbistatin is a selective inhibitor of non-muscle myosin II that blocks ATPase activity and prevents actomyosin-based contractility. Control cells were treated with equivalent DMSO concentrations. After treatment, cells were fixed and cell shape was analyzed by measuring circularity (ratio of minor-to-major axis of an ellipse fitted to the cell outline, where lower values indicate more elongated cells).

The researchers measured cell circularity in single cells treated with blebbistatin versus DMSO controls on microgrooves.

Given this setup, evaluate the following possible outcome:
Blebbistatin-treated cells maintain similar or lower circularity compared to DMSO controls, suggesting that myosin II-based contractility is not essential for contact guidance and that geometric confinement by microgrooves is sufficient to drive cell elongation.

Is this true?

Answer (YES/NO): YES